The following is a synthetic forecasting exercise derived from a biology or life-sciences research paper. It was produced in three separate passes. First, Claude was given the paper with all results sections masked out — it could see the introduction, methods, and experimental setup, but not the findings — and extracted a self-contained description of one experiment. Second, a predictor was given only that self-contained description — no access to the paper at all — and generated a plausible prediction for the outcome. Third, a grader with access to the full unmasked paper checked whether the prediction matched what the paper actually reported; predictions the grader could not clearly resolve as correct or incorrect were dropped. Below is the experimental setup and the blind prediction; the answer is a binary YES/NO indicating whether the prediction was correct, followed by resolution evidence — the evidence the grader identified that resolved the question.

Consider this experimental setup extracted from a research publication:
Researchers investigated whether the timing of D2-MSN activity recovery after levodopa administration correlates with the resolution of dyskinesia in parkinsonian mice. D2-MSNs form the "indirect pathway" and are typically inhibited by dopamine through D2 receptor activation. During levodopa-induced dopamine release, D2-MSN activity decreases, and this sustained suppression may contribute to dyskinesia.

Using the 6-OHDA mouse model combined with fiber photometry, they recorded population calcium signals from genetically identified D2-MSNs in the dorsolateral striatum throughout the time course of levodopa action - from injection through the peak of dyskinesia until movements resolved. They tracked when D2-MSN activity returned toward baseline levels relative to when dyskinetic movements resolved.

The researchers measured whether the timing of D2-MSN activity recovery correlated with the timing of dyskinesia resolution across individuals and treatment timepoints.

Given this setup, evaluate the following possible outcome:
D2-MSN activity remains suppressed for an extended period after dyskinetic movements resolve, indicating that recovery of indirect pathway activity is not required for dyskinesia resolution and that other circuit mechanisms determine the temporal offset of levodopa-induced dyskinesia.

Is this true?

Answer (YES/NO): NO